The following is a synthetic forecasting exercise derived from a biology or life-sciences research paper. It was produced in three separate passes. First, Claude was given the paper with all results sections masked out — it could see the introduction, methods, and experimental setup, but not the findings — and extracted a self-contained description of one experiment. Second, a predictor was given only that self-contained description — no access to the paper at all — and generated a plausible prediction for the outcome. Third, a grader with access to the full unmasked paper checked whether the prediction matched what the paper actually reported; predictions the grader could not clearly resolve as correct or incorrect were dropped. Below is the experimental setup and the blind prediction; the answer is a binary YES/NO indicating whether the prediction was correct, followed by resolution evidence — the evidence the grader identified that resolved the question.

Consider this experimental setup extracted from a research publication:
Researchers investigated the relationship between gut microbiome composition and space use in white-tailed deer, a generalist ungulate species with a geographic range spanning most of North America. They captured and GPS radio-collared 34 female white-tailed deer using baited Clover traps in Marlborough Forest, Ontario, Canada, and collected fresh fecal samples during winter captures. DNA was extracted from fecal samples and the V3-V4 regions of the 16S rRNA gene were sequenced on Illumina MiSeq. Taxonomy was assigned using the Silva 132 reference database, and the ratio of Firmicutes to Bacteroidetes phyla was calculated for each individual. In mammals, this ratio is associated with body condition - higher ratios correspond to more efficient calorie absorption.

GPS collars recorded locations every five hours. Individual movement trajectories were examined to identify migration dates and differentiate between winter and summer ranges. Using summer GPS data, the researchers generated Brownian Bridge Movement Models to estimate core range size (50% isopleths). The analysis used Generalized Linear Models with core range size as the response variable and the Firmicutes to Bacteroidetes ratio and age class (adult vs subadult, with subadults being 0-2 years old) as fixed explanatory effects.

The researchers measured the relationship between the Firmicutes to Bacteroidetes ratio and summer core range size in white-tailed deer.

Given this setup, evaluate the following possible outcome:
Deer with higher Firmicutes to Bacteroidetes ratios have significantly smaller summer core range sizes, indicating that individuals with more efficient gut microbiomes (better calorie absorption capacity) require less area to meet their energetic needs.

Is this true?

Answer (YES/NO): NO